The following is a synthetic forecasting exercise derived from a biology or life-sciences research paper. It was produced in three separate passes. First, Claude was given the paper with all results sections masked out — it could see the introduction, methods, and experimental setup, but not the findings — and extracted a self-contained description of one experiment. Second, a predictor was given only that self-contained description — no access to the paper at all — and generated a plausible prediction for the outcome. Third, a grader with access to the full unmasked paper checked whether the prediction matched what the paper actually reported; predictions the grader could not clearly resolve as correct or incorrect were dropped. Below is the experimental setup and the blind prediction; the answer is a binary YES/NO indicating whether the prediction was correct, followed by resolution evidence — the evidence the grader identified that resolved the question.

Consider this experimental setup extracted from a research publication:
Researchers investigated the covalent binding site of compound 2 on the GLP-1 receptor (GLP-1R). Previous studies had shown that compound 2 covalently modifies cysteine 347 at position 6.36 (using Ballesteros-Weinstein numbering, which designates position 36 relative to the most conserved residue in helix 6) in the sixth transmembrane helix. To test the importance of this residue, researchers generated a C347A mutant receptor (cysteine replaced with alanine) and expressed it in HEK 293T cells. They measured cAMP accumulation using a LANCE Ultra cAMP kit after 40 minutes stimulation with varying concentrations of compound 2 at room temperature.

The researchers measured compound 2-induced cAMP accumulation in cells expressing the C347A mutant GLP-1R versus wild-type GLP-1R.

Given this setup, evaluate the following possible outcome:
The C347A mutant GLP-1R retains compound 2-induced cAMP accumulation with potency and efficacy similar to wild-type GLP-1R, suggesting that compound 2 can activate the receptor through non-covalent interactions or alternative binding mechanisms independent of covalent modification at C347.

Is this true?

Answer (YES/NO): NO